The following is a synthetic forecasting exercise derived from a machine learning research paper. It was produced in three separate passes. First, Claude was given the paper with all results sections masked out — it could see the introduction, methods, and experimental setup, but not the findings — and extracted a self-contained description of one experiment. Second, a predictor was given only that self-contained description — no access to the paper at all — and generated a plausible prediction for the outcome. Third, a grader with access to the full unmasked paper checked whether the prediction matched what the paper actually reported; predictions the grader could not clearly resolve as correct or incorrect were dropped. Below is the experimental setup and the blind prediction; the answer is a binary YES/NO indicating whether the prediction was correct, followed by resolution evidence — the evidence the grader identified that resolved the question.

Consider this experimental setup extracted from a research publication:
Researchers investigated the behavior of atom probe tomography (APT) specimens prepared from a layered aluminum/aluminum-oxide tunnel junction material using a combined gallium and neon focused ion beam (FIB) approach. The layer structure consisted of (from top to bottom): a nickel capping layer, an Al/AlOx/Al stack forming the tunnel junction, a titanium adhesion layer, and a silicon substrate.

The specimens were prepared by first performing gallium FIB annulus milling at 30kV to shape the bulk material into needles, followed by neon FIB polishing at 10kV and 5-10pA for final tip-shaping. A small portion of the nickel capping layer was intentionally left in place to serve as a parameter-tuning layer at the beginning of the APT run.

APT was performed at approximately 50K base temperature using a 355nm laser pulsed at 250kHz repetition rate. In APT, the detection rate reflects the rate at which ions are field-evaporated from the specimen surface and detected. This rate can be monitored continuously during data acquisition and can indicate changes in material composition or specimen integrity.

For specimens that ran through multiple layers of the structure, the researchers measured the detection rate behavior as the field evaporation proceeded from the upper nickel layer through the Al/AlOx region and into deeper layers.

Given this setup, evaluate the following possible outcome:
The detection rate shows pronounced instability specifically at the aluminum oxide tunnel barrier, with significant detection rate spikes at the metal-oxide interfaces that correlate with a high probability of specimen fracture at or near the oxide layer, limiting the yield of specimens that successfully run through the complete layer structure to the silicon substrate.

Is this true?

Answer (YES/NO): NO